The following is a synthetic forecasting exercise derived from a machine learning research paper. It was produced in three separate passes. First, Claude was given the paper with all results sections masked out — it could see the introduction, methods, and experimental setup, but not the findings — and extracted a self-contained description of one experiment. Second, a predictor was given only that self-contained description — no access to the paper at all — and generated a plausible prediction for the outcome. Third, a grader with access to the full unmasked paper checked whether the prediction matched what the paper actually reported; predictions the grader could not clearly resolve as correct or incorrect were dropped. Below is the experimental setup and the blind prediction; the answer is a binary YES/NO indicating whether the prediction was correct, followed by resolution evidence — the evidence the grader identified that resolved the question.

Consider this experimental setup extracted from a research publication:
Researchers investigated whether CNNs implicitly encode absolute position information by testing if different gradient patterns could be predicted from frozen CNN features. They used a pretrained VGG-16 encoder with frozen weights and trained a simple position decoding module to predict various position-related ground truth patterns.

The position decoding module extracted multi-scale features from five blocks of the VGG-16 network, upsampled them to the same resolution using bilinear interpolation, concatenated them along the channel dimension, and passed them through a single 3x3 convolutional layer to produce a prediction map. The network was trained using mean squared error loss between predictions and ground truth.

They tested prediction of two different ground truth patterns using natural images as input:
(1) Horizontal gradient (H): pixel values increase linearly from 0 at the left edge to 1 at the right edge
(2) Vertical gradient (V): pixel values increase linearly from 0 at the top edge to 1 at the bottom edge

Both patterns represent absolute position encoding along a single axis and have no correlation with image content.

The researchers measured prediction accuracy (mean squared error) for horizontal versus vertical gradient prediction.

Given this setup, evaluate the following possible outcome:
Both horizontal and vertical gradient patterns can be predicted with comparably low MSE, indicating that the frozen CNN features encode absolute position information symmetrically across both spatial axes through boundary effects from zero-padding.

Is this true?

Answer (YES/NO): NO